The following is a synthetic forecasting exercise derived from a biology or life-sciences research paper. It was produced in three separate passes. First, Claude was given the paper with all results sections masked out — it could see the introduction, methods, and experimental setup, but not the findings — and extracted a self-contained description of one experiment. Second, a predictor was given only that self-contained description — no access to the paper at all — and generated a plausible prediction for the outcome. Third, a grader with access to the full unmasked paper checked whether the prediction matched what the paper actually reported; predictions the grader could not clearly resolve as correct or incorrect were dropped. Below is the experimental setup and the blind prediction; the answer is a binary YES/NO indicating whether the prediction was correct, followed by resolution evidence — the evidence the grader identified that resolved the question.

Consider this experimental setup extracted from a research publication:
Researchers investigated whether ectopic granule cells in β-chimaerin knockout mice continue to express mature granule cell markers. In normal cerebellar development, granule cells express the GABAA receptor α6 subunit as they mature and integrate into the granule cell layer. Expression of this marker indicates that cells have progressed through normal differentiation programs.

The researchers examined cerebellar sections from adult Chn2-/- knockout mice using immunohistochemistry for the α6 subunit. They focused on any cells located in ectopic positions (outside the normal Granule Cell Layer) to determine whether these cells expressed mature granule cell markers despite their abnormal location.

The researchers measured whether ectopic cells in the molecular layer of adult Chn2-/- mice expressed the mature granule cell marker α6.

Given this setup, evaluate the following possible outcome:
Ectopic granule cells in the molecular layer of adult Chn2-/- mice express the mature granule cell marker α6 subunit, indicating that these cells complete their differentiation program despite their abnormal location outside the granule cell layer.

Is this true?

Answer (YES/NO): YES